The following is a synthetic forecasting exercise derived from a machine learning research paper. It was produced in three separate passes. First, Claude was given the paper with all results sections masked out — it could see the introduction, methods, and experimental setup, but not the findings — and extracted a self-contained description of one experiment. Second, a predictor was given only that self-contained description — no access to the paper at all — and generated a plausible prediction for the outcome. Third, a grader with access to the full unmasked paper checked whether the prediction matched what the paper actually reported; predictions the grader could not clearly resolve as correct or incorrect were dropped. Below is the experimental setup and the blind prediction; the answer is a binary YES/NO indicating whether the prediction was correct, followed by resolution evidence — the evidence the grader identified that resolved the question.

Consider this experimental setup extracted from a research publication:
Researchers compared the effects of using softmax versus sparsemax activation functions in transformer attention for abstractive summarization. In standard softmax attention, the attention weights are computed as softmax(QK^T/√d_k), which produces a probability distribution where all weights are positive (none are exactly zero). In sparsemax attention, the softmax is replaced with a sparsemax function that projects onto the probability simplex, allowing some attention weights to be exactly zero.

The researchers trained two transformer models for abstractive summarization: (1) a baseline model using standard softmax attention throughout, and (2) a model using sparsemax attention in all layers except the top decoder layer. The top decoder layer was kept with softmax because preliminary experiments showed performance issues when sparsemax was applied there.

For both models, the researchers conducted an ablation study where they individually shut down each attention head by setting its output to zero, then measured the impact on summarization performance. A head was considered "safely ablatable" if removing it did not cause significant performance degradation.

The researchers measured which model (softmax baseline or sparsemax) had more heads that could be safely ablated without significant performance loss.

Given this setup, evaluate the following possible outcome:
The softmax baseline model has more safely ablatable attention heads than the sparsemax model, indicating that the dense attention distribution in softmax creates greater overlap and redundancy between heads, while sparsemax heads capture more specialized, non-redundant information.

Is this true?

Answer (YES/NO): YES